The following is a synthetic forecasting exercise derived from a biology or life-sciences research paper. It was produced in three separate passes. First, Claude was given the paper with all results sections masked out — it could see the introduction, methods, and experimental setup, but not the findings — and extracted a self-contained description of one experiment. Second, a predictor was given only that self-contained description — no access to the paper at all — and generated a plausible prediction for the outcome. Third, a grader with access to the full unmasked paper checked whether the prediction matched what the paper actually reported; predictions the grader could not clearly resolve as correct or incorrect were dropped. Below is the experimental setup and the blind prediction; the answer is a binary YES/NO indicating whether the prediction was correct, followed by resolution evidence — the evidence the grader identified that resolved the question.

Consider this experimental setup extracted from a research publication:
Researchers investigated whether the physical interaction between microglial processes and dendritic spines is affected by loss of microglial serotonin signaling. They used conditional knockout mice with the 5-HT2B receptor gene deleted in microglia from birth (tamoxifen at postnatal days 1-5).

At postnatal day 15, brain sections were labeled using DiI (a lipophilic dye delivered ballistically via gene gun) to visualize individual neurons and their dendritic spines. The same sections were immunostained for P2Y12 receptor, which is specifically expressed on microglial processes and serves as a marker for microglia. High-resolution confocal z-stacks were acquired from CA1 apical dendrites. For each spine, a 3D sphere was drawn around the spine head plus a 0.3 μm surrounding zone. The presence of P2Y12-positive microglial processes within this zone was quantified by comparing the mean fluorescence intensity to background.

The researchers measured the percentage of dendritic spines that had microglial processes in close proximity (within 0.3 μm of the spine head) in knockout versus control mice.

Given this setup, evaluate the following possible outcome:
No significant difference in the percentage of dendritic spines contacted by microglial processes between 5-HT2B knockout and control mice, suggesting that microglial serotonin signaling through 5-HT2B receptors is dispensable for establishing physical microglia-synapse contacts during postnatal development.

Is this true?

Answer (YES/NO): NO